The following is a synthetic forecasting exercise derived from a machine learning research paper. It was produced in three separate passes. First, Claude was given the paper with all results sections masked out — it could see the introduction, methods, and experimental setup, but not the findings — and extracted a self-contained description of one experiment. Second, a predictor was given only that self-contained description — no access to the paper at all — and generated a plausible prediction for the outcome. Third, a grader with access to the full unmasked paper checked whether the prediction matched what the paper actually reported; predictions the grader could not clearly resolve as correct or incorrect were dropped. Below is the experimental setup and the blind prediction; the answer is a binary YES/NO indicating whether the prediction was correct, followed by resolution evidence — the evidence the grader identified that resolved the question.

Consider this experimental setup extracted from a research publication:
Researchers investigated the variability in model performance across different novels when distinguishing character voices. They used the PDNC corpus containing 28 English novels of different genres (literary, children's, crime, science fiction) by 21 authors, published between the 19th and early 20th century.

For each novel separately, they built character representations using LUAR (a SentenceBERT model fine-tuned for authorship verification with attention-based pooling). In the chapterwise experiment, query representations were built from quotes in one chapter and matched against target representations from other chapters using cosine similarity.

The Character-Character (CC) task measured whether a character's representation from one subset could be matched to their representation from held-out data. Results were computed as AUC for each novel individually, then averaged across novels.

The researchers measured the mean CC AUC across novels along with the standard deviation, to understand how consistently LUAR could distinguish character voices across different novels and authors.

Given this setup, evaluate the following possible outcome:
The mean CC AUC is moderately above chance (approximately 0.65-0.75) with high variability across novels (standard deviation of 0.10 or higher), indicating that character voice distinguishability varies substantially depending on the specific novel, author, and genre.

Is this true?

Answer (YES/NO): NO